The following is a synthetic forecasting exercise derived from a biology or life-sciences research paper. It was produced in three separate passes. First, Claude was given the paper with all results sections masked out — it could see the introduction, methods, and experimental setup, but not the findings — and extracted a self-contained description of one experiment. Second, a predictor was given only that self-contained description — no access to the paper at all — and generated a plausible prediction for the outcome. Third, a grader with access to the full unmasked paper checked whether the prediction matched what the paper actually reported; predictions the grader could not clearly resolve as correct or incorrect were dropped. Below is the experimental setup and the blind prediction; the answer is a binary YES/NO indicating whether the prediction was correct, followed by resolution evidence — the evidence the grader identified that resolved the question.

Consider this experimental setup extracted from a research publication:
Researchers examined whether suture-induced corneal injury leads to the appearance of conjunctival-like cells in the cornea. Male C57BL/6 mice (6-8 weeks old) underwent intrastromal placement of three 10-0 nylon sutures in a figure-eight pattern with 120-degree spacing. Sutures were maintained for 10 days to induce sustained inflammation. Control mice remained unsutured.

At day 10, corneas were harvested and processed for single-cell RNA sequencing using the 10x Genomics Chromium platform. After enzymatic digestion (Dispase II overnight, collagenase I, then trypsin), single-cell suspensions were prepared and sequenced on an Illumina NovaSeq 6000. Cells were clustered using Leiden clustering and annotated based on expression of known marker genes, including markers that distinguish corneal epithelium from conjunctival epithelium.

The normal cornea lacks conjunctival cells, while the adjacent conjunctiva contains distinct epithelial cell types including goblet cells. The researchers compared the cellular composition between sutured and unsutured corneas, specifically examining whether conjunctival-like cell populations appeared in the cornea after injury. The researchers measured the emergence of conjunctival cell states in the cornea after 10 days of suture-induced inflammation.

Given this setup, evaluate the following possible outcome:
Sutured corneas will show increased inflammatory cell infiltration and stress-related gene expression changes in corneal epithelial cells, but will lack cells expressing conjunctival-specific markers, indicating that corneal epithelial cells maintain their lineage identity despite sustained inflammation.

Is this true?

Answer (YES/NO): NO